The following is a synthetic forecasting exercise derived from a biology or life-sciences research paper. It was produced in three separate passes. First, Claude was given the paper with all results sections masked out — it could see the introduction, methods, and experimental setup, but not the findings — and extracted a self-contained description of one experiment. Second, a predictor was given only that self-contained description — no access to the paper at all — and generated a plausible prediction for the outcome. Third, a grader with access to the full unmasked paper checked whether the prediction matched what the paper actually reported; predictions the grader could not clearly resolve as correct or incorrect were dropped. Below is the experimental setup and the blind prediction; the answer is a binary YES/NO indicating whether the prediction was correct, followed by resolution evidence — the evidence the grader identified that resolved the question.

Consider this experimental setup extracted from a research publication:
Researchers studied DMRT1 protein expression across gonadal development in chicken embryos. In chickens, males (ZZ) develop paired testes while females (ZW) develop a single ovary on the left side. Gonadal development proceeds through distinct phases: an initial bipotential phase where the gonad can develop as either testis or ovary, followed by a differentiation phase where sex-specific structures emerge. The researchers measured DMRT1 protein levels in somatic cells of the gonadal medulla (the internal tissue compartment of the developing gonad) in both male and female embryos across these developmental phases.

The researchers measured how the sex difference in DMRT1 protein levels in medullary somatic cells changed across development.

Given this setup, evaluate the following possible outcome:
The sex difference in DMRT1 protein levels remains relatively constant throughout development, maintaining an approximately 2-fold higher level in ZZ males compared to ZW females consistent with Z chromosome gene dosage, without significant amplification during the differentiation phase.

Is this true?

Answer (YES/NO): NO